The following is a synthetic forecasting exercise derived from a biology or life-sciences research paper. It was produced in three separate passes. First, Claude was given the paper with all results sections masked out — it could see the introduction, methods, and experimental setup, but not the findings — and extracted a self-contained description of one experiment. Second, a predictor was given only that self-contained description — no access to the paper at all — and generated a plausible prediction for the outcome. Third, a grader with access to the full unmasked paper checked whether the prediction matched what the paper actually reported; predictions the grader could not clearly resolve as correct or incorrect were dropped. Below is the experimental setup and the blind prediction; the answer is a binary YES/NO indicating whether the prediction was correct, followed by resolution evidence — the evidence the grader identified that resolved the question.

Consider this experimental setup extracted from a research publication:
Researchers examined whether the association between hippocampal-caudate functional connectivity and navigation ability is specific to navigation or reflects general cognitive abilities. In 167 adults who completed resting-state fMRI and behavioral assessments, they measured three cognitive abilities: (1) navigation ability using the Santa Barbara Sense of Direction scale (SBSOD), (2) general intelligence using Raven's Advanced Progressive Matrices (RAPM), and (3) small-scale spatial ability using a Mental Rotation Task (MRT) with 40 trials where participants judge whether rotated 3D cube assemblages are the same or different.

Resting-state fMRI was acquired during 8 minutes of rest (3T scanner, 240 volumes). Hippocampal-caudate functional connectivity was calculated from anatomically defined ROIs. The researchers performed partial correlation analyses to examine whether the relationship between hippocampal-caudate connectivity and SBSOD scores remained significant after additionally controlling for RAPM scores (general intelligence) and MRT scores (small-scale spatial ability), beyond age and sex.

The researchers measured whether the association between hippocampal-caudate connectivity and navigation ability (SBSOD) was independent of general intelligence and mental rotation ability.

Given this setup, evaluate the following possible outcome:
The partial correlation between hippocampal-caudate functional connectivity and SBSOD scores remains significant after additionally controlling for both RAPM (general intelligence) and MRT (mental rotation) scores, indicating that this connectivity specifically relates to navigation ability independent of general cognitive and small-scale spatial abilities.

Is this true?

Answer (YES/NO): YES